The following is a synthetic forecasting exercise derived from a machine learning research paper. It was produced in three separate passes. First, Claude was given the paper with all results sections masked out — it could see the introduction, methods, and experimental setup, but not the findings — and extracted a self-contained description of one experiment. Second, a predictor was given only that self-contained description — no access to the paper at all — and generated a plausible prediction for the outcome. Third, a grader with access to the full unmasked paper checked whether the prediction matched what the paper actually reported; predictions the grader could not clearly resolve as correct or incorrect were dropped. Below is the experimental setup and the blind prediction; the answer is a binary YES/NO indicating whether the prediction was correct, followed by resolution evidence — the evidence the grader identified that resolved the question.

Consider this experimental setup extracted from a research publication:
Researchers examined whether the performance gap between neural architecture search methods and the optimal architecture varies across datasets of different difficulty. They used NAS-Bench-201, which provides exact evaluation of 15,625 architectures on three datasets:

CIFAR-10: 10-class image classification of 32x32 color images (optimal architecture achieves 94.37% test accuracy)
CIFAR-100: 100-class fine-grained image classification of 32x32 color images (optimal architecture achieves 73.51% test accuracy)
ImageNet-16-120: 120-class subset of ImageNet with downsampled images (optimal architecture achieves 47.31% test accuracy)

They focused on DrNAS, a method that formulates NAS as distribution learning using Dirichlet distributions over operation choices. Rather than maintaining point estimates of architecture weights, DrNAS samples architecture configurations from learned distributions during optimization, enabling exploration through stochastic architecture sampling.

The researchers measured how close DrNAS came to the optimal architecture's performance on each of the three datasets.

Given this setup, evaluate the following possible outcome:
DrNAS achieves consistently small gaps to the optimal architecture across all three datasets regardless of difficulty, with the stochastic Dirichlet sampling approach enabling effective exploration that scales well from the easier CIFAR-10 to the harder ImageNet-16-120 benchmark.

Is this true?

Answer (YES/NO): NO